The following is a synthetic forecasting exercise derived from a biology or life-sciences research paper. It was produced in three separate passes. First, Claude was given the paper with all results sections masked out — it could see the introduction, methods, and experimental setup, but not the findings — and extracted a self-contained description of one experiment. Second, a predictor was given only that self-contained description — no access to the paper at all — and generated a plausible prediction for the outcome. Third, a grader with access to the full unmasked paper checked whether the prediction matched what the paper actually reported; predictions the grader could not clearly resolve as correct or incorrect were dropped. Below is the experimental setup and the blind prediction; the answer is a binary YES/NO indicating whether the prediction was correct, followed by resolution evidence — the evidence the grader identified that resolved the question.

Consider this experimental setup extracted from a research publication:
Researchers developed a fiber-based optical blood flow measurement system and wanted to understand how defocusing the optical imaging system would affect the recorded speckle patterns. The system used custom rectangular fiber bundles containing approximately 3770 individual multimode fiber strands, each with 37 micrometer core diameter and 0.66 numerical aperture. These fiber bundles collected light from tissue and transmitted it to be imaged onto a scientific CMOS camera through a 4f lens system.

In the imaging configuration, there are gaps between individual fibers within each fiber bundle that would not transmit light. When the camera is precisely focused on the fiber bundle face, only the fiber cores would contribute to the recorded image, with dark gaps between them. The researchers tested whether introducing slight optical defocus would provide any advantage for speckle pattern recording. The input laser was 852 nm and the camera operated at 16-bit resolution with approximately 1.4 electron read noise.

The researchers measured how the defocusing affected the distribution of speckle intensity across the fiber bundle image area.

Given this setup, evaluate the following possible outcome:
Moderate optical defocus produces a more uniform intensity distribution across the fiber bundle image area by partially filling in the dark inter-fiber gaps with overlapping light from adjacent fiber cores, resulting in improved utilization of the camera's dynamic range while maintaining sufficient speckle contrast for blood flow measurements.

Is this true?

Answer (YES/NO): YES